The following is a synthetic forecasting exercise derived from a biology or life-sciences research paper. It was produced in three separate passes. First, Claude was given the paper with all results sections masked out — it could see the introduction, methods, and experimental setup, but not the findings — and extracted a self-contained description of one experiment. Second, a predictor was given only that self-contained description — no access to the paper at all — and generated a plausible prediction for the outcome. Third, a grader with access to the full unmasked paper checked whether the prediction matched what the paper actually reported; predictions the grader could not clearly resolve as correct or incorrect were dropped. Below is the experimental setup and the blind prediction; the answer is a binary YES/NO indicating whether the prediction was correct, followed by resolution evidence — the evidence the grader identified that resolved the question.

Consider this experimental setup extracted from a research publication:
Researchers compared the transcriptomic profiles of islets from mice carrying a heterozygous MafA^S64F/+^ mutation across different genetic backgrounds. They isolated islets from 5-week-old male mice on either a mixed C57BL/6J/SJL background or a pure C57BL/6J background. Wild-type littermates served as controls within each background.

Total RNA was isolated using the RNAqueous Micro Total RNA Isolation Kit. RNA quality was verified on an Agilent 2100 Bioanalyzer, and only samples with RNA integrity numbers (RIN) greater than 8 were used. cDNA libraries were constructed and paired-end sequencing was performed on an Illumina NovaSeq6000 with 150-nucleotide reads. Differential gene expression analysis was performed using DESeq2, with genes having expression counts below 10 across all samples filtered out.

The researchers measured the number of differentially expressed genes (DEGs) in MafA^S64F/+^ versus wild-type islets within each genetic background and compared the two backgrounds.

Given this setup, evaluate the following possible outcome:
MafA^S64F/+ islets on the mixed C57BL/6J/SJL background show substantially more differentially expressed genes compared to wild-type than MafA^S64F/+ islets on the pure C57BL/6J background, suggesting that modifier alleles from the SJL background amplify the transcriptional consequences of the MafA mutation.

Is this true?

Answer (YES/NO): YES